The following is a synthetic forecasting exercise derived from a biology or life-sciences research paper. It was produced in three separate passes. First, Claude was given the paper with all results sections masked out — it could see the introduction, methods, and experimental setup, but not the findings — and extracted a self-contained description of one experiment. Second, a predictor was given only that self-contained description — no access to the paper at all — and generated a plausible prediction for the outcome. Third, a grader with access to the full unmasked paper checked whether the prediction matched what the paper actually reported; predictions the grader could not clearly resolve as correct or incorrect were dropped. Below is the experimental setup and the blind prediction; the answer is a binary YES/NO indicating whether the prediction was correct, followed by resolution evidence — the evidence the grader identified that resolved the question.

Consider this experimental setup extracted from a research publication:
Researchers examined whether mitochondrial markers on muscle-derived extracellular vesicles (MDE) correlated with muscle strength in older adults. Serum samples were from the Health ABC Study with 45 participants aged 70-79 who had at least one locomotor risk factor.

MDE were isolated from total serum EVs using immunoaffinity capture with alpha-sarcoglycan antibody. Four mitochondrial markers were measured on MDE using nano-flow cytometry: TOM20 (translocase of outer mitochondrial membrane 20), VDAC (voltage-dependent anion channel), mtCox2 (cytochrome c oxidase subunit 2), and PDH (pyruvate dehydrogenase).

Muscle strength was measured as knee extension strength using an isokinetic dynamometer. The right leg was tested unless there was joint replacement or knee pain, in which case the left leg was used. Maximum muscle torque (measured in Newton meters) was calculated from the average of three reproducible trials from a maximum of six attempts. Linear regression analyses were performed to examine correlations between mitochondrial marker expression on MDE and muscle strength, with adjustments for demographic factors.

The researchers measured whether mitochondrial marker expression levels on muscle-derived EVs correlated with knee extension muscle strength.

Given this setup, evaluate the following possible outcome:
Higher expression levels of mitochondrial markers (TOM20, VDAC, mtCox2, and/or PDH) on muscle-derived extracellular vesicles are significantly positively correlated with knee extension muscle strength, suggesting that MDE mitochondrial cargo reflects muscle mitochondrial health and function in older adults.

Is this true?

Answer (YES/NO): YES